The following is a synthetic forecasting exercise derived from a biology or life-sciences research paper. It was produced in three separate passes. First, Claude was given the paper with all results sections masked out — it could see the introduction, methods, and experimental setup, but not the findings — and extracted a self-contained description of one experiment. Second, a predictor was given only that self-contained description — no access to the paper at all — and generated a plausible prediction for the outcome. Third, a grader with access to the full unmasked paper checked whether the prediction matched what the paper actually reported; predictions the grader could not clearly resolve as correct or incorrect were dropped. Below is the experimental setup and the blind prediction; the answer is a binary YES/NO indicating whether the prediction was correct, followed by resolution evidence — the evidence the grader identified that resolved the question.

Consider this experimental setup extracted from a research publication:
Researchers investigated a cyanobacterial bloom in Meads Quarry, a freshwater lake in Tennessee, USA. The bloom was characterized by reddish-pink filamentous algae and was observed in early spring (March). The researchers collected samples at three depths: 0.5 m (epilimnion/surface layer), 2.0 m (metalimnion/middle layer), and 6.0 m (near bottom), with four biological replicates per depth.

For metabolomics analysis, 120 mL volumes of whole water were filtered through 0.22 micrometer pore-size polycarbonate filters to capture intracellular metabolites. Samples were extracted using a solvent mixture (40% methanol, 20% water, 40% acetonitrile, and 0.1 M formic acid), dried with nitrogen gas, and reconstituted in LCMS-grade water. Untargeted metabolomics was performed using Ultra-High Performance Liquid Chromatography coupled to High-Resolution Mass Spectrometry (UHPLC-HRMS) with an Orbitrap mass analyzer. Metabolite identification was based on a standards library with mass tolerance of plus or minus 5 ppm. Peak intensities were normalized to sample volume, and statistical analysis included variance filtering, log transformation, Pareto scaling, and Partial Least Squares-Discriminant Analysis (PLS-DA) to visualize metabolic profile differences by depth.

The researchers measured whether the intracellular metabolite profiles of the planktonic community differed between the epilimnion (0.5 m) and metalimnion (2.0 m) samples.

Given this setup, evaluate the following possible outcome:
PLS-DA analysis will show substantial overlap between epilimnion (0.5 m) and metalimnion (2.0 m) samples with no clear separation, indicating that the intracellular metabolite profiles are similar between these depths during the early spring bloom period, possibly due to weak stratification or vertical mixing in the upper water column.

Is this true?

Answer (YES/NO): NO